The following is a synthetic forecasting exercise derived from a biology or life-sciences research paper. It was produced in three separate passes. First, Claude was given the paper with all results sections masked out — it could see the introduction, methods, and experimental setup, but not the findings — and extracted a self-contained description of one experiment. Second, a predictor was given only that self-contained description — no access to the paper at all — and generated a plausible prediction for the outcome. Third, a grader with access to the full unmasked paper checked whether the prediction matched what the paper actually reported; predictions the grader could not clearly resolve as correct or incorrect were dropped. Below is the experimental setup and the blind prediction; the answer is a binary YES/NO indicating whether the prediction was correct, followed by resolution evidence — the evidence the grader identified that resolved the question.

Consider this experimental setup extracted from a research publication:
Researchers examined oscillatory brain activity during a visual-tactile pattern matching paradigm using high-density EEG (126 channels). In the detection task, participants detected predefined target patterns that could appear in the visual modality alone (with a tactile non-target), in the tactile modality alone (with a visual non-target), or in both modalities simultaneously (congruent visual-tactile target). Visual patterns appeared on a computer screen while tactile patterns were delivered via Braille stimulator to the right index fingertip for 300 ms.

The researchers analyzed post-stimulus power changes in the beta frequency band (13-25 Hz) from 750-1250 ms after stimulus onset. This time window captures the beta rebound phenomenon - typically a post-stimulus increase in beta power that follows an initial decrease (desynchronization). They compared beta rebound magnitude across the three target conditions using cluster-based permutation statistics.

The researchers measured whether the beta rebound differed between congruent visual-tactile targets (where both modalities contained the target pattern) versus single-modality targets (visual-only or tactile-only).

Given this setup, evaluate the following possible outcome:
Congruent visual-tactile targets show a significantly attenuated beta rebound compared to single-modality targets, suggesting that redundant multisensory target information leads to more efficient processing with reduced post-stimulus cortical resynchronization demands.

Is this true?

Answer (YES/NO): NO